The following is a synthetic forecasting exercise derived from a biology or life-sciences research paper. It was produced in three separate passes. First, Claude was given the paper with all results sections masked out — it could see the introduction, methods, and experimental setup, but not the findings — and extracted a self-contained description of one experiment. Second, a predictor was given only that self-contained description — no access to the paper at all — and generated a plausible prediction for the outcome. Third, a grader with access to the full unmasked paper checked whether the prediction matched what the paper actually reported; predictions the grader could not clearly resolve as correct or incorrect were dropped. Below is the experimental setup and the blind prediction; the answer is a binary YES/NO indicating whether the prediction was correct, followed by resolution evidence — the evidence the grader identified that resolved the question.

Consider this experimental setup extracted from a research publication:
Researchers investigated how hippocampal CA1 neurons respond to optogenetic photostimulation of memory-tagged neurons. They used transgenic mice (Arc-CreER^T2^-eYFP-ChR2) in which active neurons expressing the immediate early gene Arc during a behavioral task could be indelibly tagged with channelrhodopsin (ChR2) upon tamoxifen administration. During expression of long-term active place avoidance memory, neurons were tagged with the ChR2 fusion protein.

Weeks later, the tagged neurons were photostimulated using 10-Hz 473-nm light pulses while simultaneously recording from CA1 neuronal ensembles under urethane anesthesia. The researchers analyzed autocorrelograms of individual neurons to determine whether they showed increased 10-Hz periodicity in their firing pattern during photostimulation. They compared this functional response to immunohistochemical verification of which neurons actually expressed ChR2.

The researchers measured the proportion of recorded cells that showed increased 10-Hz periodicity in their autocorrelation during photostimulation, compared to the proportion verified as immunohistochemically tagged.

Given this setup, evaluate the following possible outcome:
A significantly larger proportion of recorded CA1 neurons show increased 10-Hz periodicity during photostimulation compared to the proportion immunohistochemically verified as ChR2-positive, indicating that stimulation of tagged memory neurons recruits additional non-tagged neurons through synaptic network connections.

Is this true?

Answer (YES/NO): YES